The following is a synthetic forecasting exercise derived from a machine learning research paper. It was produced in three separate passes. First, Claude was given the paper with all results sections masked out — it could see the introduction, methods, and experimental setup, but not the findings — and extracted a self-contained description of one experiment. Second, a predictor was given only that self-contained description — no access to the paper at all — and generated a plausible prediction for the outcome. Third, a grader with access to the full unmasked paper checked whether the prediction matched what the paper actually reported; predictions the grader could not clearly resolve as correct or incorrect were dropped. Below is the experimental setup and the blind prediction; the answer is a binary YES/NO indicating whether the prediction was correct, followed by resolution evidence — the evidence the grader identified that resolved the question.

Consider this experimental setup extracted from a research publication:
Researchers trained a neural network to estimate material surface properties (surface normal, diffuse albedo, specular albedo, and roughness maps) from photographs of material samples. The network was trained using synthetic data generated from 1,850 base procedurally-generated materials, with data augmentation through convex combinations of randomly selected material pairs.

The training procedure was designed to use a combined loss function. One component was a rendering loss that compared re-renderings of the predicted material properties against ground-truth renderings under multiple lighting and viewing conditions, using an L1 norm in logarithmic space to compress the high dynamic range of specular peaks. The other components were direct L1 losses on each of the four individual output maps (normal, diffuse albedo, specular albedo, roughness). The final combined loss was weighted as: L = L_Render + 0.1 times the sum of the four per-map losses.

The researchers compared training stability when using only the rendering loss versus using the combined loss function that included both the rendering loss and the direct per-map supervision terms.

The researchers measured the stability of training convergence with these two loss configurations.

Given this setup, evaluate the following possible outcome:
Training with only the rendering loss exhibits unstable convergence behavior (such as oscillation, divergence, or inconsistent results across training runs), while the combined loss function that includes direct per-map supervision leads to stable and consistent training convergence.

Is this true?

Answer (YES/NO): YES